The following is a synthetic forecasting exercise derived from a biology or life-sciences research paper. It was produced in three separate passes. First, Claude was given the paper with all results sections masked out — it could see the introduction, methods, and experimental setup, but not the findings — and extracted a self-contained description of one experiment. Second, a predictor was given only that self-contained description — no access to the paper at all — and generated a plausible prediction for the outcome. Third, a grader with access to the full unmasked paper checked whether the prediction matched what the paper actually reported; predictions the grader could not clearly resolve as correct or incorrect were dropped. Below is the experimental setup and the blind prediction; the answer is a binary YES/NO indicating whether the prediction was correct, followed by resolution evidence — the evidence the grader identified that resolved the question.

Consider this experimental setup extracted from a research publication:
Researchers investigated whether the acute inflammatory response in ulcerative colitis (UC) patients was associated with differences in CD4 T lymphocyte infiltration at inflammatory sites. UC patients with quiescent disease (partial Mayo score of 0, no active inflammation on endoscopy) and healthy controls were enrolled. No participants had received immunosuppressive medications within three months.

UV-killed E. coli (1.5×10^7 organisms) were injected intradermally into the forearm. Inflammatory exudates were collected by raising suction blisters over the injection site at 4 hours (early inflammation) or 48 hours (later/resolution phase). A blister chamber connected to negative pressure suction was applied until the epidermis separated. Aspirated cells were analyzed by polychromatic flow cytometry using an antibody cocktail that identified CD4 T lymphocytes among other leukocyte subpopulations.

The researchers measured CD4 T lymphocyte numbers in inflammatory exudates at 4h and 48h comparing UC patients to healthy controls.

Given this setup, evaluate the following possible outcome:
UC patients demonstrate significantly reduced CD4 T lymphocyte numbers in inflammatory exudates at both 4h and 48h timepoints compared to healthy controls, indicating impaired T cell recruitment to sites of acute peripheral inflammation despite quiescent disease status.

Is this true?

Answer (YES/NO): NO